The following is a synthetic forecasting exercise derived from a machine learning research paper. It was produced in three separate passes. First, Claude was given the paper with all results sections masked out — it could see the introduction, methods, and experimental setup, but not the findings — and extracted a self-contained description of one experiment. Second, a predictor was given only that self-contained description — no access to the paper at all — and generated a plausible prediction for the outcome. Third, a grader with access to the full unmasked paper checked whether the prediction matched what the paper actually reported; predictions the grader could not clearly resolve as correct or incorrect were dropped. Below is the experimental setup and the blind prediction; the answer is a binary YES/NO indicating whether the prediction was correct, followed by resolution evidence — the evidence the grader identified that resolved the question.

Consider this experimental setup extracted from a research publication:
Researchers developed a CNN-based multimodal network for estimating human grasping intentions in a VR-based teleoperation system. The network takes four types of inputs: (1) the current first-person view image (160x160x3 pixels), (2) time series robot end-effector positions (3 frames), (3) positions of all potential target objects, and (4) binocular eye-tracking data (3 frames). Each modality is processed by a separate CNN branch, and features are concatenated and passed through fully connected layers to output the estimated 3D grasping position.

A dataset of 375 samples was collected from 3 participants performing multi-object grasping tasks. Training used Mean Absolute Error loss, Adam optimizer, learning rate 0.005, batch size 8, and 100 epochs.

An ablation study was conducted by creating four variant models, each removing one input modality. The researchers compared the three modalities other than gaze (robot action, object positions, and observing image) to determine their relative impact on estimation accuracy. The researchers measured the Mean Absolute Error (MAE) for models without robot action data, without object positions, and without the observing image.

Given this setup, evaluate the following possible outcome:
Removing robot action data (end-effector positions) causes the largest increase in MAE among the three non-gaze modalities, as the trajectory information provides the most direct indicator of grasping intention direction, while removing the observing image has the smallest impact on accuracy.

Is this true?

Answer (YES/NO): YES